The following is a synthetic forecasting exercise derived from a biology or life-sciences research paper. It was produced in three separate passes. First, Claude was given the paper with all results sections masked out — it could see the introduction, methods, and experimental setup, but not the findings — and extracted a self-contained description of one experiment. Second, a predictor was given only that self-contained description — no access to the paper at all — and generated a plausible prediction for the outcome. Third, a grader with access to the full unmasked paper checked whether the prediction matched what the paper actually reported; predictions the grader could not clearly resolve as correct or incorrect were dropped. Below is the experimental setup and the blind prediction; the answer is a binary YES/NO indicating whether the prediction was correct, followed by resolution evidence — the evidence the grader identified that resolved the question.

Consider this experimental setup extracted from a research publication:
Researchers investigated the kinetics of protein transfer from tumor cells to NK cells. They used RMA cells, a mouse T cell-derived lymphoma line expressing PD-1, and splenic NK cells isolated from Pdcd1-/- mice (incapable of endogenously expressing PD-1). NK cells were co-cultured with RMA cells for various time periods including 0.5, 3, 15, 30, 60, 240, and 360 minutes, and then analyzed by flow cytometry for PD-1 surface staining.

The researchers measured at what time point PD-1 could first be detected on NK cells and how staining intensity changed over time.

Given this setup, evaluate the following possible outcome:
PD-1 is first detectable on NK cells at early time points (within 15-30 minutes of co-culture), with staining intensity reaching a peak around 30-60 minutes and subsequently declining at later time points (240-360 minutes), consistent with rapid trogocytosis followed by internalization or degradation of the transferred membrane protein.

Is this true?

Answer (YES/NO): NO